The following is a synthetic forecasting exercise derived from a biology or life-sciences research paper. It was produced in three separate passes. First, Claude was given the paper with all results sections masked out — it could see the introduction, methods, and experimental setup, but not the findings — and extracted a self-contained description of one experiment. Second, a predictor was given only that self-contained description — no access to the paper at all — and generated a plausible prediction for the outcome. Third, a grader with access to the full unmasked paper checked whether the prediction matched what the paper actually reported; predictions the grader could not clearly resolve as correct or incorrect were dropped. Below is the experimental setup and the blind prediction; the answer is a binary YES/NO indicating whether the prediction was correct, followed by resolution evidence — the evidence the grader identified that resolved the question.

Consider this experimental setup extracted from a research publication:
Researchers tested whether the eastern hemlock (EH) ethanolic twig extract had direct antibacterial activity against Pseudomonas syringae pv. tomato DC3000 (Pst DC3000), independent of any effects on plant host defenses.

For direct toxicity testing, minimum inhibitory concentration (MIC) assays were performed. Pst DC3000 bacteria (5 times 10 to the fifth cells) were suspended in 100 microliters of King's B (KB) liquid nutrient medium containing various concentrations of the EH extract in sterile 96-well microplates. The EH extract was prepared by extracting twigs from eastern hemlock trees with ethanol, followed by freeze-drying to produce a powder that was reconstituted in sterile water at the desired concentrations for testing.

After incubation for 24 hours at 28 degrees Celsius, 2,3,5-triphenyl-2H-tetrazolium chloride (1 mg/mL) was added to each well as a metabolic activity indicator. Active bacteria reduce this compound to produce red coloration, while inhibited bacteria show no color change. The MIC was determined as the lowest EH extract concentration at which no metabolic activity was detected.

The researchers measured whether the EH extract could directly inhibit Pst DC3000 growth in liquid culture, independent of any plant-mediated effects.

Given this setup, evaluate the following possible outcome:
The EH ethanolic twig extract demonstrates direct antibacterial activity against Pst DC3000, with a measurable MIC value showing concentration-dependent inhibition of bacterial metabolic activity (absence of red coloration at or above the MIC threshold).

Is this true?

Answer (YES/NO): YES